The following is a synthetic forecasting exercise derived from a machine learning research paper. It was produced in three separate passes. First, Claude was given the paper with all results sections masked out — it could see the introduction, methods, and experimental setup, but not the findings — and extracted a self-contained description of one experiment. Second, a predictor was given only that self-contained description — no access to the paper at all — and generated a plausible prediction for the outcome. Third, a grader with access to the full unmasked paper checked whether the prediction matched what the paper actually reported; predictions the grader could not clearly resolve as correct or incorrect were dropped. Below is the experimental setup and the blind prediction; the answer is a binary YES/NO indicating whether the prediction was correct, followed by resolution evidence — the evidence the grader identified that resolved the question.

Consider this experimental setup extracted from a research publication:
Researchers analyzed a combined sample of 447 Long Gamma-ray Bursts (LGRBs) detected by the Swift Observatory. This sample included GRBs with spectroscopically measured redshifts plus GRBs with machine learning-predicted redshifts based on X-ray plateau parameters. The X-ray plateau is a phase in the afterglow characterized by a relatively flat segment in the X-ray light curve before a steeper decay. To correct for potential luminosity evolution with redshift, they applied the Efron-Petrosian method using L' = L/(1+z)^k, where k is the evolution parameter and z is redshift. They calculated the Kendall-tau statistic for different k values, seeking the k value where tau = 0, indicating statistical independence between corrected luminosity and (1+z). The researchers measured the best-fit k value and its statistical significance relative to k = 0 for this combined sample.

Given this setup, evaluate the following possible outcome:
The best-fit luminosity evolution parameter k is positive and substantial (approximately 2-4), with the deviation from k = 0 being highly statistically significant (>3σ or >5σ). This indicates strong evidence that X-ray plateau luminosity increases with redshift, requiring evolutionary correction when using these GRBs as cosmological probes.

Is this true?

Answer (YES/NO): YES